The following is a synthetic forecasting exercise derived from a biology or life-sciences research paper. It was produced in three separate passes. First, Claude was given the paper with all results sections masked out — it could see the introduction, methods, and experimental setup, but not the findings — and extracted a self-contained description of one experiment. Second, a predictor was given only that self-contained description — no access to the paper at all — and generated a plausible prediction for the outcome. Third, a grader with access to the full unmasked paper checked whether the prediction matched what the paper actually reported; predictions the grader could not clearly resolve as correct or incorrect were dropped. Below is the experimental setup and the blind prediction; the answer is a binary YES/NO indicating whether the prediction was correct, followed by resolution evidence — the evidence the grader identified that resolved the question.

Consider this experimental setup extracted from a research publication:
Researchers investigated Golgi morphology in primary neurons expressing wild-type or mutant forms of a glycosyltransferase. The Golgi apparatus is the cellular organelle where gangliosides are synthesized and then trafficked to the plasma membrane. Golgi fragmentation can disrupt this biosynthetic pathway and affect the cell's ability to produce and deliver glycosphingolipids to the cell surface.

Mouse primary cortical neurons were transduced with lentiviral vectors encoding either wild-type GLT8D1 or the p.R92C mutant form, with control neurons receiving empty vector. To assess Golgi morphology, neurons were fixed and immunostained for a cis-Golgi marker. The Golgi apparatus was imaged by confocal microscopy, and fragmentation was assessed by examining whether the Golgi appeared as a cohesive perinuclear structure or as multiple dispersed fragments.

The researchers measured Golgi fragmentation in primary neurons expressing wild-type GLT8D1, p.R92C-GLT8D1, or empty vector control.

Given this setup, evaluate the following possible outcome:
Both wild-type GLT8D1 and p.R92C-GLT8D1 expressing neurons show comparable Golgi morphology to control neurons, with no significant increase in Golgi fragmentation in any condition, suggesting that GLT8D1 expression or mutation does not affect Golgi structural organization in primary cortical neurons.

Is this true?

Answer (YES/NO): NO